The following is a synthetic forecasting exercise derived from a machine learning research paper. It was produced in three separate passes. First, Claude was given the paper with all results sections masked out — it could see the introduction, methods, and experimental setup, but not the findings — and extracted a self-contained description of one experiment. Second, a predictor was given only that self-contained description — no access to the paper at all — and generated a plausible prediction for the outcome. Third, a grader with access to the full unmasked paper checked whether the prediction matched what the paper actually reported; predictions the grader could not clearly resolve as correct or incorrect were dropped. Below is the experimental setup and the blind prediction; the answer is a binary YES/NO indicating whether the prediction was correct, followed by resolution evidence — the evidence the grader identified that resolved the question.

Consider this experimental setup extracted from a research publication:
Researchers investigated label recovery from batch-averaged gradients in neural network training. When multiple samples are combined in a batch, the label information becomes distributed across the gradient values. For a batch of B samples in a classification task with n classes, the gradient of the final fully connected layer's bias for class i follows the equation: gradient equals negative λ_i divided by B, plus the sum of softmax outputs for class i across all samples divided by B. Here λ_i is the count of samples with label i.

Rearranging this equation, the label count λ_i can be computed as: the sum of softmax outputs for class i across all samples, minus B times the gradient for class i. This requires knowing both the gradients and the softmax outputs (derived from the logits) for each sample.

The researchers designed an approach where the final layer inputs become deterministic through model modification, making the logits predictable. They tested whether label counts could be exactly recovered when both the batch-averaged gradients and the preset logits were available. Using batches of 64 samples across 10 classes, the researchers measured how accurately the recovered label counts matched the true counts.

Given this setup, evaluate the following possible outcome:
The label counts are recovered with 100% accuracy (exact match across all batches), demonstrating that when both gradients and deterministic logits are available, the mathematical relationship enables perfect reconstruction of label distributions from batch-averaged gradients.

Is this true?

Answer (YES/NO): YES